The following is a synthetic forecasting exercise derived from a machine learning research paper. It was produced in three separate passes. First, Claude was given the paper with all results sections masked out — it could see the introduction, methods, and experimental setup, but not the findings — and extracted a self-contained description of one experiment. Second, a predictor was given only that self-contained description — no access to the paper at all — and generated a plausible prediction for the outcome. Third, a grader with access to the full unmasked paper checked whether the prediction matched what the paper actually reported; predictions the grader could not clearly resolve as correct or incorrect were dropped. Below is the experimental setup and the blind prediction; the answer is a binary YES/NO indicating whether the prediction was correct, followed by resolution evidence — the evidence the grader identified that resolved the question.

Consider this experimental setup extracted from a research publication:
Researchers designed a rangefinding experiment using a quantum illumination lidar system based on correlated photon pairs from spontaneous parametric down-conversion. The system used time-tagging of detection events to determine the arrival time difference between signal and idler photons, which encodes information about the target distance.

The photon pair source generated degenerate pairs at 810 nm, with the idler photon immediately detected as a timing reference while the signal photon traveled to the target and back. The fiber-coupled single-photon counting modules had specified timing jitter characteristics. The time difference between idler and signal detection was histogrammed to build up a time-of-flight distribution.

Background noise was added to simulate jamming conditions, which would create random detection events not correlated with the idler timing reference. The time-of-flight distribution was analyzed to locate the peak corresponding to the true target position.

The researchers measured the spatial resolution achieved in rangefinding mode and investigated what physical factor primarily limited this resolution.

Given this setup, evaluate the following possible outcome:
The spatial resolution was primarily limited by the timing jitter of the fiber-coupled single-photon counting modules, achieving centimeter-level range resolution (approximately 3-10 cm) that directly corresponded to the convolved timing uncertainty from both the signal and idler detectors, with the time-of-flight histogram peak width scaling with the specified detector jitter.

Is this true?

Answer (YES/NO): NO